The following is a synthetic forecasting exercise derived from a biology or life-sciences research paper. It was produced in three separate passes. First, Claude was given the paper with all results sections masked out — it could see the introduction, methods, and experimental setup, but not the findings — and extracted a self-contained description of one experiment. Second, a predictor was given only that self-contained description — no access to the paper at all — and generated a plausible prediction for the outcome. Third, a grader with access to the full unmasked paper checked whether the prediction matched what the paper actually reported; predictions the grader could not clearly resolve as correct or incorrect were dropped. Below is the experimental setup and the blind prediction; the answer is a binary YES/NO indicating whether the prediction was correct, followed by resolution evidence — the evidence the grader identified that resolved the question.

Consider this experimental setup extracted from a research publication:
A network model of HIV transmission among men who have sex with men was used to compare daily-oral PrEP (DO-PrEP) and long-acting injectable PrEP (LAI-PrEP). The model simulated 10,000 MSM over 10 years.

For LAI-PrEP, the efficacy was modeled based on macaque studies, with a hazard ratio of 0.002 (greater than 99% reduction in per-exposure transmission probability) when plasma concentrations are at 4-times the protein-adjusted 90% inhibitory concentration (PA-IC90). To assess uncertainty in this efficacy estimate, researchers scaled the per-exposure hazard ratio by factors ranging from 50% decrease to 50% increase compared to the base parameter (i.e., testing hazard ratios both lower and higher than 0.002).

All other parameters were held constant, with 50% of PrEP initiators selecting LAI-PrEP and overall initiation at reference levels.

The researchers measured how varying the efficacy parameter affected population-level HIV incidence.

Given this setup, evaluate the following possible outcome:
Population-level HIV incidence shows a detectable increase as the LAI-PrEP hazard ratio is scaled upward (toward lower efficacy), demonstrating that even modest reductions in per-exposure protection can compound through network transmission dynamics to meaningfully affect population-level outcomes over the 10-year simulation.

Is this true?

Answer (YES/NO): YES